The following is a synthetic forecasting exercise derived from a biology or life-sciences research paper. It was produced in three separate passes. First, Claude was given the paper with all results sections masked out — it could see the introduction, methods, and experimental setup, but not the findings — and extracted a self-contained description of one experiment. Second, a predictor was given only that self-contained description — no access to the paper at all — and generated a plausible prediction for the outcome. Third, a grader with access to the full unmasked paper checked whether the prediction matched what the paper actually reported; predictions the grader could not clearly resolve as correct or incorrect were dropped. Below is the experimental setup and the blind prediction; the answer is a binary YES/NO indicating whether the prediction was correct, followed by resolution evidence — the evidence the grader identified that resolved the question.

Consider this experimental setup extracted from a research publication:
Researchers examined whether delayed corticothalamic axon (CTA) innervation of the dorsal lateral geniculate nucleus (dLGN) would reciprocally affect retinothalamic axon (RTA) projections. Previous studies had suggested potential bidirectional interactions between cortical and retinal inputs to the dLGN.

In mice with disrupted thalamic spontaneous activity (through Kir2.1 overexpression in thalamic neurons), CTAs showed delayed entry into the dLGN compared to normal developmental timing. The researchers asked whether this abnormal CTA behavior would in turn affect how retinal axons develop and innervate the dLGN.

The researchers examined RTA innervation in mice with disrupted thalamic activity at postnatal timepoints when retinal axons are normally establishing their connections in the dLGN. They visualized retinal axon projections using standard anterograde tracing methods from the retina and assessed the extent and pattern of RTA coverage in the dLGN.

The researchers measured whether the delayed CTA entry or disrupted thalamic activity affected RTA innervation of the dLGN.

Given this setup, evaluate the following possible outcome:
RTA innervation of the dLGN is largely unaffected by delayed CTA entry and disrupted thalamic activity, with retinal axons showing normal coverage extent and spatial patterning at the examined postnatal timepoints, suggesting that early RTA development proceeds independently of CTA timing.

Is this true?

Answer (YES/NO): YES